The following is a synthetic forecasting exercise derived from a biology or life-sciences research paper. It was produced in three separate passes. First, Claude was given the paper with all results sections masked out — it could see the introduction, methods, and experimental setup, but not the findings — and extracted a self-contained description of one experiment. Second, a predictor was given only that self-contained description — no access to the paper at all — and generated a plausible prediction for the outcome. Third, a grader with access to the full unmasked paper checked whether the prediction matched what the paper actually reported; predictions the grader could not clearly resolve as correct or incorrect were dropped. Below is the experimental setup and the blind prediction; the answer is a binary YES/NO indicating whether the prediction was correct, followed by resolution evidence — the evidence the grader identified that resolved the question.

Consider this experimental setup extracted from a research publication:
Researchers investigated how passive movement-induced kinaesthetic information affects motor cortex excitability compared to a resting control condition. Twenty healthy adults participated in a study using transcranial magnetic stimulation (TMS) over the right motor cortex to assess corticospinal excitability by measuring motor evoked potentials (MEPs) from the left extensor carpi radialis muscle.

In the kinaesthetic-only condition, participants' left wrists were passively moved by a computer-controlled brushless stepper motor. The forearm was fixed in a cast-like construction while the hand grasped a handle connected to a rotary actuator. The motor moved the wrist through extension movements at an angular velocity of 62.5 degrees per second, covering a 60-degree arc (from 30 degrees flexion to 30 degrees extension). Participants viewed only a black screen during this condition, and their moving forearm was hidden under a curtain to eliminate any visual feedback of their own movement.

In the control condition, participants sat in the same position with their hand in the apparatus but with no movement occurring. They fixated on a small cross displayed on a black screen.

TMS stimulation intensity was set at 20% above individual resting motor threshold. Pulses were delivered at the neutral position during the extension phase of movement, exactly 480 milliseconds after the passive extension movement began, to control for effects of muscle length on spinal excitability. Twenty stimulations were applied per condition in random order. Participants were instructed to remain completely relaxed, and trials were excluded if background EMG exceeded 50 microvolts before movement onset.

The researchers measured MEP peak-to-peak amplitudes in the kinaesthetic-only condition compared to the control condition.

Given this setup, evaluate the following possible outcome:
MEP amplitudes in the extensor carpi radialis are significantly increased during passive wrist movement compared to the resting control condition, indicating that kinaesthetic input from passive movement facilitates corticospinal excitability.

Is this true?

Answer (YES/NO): YES